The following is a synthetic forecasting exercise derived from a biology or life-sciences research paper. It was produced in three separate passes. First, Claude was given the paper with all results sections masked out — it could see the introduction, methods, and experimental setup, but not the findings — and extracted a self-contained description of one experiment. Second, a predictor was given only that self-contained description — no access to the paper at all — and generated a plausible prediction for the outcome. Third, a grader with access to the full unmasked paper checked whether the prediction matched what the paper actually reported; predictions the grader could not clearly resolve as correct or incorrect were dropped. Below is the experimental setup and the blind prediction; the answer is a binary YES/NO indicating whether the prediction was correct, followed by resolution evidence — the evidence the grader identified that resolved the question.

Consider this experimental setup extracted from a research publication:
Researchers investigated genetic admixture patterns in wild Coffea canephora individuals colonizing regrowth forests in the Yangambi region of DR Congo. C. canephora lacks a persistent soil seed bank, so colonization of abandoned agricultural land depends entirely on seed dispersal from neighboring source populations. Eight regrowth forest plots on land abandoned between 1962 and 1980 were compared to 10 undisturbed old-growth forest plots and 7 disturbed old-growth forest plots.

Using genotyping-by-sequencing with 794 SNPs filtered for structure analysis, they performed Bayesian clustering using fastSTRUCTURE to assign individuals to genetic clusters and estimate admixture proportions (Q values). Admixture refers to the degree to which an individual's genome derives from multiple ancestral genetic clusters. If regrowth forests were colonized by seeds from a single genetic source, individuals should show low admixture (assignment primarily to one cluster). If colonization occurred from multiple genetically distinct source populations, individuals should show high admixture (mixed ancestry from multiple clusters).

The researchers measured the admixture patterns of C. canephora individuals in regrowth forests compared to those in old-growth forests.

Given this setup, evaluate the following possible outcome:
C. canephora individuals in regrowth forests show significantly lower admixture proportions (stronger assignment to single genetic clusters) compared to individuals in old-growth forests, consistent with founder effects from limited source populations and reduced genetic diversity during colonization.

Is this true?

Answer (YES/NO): NO